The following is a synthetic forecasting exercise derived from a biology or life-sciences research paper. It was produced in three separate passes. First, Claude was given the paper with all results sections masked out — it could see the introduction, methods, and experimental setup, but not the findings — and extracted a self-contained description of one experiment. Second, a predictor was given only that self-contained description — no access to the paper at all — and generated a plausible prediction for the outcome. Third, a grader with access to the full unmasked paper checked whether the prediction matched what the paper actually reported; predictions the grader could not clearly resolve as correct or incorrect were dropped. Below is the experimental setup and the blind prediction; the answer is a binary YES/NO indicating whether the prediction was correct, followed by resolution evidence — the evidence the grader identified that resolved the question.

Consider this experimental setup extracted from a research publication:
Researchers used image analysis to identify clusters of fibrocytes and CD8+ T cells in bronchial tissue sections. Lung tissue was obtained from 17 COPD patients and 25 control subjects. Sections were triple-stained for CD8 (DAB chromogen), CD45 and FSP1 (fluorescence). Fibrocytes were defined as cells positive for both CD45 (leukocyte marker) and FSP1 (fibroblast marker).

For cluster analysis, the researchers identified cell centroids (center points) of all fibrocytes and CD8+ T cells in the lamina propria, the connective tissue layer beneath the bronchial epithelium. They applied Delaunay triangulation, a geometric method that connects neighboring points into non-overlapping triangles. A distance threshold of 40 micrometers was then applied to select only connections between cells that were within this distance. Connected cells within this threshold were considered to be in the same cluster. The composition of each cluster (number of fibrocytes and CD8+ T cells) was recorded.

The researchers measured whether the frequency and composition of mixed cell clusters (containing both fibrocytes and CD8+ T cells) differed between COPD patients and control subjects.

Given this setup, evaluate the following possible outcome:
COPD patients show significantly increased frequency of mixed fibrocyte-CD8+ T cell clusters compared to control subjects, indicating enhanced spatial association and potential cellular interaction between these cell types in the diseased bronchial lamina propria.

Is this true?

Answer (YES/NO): YES